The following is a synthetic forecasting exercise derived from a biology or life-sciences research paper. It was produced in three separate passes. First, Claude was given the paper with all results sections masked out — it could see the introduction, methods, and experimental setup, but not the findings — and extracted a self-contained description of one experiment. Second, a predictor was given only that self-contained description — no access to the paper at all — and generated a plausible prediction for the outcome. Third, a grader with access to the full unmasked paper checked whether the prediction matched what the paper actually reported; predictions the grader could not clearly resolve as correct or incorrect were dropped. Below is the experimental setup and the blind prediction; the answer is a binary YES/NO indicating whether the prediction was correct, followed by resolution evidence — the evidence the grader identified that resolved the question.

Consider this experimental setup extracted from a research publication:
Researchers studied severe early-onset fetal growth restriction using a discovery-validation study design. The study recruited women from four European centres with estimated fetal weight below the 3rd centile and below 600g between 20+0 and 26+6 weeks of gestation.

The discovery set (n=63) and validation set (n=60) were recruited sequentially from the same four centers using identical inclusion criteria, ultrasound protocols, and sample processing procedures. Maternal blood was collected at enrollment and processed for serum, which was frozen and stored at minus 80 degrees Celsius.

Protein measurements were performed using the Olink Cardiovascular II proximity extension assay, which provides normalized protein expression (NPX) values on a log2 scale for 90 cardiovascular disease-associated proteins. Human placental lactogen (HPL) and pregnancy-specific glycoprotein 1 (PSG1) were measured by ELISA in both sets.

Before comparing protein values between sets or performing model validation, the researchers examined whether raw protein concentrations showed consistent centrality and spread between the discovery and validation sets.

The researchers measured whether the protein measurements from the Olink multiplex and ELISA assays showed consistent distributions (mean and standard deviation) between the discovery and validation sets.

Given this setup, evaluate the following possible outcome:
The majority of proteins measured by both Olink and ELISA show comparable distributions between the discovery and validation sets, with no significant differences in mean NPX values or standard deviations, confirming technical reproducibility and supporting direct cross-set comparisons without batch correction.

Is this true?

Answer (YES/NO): NO